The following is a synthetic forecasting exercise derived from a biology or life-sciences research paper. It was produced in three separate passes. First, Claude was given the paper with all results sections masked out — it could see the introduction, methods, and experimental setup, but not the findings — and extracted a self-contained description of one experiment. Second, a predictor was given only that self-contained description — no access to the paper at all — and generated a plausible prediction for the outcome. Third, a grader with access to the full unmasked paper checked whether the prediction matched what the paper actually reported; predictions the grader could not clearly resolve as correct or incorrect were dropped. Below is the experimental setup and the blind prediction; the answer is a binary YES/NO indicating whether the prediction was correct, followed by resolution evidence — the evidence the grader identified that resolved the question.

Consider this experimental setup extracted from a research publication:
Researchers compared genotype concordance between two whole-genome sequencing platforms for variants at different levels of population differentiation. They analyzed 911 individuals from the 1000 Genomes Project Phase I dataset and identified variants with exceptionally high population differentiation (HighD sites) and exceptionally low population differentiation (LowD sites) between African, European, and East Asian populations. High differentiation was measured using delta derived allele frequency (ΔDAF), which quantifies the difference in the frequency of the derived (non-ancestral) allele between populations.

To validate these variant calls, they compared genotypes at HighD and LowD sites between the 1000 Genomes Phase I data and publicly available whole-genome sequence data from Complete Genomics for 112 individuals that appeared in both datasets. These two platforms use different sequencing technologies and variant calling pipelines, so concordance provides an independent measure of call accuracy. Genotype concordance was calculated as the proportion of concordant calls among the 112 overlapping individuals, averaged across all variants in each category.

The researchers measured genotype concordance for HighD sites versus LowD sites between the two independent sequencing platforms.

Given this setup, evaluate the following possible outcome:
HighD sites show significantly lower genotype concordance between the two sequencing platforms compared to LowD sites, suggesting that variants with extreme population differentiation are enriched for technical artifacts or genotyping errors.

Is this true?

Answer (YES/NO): NO